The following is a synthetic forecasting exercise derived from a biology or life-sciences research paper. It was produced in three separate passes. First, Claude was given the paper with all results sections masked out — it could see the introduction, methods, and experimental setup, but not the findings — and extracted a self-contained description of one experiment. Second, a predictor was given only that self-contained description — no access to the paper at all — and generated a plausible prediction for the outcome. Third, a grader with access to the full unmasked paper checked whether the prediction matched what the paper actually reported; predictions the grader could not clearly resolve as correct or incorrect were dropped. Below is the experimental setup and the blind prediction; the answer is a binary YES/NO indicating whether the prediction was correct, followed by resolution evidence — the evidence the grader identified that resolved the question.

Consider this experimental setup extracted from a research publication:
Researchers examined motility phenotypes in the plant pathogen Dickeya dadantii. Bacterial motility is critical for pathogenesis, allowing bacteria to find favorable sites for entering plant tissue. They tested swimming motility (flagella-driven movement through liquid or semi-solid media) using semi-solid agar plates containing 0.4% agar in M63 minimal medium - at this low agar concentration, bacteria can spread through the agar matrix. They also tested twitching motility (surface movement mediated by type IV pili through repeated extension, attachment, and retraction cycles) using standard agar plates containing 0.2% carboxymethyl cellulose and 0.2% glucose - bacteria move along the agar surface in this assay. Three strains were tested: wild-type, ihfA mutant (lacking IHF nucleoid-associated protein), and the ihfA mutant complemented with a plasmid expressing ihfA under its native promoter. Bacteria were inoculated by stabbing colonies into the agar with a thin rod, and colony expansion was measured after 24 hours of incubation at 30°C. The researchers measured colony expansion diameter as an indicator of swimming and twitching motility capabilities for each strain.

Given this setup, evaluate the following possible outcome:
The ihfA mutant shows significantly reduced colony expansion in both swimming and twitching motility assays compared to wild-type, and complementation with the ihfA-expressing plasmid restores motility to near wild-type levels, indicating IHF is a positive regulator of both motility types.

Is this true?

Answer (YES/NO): YES